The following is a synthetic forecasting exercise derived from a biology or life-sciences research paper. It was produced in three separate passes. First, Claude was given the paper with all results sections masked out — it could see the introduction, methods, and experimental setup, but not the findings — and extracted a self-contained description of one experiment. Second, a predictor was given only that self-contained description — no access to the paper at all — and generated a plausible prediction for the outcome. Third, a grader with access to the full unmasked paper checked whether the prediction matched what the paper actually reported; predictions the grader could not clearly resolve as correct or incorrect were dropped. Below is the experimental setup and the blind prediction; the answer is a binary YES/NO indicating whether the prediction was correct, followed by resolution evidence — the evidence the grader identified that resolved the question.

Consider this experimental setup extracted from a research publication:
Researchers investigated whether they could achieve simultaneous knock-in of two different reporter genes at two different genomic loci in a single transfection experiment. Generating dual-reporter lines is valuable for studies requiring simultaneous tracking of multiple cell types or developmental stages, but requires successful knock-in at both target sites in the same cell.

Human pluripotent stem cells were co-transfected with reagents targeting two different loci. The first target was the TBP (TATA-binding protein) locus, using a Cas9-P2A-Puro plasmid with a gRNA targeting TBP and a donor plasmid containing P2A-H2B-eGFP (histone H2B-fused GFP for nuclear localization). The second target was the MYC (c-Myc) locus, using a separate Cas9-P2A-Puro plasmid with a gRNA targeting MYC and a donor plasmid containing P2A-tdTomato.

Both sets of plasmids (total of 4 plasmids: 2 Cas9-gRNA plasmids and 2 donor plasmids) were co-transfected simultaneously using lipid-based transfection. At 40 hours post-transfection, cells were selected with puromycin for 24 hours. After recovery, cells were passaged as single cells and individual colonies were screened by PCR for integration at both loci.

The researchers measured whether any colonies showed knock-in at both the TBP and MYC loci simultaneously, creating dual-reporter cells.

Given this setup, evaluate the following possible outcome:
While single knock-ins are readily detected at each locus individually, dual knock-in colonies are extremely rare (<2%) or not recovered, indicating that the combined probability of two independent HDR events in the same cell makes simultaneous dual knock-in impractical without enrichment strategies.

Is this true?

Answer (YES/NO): NO